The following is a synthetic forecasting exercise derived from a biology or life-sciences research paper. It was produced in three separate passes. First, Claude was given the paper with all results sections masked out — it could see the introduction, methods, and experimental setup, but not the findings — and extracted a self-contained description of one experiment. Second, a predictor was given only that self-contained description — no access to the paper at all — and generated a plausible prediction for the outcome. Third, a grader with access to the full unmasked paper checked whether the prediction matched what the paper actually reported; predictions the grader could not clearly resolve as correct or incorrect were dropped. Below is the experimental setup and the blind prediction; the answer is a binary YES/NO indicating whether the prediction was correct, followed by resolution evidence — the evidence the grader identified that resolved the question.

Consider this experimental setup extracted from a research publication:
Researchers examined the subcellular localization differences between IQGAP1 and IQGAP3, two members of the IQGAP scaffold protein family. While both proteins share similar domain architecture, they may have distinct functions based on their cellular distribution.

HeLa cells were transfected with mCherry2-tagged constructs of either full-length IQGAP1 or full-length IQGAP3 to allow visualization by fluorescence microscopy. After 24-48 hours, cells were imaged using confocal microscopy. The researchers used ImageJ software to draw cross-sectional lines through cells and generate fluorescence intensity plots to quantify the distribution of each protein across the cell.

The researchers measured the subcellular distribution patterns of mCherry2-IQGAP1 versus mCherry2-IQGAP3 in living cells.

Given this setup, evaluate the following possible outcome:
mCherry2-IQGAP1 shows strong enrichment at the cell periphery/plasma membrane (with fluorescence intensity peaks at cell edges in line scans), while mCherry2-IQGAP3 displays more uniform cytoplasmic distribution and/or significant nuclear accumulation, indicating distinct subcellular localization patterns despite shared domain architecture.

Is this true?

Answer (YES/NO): YES